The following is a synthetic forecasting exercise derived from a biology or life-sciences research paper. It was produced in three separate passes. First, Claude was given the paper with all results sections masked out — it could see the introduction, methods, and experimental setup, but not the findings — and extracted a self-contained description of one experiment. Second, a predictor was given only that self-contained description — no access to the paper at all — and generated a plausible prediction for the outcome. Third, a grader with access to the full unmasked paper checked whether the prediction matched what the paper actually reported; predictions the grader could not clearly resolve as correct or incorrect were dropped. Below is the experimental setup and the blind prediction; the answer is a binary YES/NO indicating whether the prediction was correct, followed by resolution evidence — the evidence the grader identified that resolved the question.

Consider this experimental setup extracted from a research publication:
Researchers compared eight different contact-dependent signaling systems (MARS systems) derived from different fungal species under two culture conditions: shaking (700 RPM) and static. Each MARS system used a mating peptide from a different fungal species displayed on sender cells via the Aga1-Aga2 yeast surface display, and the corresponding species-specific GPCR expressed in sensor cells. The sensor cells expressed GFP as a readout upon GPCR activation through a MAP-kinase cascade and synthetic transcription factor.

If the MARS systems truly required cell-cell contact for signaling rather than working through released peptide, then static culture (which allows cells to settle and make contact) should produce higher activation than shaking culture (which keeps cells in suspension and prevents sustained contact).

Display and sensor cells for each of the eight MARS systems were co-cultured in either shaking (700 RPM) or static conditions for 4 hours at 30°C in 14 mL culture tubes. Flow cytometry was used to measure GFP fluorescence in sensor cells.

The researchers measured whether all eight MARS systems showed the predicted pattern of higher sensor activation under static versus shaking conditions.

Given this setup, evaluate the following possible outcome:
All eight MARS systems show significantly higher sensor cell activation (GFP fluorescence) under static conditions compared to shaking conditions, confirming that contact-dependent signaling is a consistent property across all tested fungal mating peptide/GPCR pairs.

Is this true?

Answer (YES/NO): YES